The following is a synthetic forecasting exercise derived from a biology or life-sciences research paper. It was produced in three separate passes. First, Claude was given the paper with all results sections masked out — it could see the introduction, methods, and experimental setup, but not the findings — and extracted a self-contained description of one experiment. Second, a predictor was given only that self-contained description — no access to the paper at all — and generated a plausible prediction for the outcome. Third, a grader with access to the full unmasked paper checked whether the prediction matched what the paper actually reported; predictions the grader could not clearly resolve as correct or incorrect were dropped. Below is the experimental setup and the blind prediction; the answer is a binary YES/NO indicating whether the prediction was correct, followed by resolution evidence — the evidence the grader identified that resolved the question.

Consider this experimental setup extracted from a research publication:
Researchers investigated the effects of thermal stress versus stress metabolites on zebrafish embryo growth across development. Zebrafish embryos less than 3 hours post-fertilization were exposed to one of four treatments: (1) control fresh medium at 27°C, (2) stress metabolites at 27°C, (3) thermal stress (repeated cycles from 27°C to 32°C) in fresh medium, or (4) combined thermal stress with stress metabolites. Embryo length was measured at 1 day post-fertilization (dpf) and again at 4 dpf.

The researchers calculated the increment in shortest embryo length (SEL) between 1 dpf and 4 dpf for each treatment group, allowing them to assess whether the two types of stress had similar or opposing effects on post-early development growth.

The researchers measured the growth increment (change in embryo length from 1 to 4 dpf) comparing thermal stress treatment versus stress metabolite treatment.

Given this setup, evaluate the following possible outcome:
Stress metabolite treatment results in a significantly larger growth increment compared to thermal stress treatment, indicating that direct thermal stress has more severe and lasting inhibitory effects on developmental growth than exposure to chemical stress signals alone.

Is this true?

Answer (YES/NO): YES